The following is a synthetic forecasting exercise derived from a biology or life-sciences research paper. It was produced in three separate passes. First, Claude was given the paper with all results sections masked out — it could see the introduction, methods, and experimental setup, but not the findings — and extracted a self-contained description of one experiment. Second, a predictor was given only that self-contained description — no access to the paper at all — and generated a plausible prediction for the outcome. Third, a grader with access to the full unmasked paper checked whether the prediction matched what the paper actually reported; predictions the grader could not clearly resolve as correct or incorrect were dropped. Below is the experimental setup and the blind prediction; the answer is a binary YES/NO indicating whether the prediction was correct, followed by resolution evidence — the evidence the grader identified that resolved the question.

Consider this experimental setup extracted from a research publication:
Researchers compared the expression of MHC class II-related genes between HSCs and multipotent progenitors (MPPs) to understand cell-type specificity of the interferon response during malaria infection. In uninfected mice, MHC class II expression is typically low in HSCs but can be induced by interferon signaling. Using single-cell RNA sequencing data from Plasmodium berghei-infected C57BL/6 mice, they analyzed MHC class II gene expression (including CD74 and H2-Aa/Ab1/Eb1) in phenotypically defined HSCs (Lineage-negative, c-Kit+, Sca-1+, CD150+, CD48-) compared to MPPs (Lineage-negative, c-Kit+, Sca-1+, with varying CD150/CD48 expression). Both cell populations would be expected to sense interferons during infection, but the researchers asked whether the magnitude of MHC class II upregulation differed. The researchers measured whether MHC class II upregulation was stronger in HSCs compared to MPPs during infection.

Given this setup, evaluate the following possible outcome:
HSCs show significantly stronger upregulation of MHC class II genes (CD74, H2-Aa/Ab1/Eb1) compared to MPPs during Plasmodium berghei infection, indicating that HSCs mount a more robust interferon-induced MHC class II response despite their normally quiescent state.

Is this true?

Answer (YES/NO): YES